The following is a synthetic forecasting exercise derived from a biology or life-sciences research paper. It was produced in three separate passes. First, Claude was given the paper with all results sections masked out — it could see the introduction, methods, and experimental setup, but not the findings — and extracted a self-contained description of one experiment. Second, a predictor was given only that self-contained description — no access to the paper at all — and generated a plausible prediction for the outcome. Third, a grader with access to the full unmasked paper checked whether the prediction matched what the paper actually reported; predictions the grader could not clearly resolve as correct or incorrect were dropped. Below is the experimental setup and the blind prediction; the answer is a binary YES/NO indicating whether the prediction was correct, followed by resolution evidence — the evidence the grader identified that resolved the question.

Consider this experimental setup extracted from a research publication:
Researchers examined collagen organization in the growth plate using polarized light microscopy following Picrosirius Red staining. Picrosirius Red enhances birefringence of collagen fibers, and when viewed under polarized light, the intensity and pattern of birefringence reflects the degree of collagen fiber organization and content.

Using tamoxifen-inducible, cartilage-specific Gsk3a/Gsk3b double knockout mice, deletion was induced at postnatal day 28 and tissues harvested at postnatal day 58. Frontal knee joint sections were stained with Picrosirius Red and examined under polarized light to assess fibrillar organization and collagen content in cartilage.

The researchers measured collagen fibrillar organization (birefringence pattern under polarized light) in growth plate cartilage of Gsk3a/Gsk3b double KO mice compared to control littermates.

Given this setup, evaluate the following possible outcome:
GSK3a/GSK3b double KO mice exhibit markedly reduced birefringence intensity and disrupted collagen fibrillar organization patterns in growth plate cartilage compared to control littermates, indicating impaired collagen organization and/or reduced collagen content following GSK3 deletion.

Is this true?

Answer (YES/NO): NO